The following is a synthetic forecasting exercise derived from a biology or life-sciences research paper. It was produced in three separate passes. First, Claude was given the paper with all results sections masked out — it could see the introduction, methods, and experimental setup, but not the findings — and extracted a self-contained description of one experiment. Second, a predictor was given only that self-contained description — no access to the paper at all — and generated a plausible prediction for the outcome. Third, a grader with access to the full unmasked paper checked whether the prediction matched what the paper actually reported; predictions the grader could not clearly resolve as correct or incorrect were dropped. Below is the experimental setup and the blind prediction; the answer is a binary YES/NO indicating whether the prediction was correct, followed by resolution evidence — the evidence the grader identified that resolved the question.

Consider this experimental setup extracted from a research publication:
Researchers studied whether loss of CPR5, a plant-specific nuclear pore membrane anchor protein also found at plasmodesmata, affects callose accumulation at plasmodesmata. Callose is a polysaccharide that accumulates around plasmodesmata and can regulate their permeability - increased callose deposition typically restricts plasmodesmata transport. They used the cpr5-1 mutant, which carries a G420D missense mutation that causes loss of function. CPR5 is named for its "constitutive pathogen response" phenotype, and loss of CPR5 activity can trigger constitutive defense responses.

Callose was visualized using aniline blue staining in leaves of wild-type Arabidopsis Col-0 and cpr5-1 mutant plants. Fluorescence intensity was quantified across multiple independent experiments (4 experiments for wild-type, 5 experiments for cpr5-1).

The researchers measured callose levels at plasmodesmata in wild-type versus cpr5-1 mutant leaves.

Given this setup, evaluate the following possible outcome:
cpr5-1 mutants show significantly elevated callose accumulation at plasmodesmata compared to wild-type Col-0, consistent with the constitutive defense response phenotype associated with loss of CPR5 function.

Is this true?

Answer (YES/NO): NO